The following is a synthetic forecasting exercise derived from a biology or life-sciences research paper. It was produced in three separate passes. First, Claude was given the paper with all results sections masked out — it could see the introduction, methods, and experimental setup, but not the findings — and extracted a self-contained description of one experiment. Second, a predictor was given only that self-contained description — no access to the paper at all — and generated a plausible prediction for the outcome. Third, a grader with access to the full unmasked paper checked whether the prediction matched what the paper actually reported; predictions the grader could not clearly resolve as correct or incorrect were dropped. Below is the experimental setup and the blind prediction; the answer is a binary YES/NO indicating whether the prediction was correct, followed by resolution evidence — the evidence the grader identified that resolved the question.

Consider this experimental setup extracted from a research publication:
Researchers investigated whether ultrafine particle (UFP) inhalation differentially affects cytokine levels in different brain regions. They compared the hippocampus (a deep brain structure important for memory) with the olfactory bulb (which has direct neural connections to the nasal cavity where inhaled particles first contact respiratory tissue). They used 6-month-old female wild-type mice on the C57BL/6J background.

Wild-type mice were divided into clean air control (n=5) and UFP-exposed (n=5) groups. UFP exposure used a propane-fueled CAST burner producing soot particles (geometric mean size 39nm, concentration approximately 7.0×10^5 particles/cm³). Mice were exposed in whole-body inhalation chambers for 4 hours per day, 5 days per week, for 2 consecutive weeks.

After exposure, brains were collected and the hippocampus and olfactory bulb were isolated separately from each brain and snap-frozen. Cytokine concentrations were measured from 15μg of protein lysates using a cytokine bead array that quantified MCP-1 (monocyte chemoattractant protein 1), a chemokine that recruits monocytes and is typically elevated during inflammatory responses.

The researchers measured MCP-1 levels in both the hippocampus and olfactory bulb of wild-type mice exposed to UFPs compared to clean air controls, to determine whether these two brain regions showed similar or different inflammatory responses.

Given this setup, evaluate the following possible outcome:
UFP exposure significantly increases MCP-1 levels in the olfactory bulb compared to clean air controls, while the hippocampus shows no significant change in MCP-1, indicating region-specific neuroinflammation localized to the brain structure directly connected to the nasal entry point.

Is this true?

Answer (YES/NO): YES